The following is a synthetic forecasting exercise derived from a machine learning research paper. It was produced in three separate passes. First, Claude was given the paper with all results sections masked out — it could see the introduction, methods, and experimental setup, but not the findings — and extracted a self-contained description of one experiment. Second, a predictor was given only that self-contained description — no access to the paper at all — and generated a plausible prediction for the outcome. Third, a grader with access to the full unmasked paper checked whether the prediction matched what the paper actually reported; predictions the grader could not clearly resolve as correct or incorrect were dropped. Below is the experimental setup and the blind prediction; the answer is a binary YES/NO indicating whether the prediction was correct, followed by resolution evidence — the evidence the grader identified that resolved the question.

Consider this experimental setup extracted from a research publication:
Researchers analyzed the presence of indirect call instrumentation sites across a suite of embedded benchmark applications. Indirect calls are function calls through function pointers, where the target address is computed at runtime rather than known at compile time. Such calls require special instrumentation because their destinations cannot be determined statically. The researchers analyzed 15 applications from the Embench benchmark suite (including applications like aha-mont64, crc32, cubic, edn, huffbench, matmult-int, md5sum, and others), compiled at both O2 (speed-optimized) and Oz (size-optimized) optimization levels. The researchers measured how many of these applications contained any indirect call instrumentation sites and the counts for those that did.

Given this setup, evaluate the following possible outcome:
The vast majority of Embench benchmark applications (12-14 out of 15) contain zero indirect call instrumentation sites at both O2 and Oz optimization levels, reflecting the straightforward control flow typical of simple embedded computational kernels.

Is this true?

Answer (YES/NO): YES